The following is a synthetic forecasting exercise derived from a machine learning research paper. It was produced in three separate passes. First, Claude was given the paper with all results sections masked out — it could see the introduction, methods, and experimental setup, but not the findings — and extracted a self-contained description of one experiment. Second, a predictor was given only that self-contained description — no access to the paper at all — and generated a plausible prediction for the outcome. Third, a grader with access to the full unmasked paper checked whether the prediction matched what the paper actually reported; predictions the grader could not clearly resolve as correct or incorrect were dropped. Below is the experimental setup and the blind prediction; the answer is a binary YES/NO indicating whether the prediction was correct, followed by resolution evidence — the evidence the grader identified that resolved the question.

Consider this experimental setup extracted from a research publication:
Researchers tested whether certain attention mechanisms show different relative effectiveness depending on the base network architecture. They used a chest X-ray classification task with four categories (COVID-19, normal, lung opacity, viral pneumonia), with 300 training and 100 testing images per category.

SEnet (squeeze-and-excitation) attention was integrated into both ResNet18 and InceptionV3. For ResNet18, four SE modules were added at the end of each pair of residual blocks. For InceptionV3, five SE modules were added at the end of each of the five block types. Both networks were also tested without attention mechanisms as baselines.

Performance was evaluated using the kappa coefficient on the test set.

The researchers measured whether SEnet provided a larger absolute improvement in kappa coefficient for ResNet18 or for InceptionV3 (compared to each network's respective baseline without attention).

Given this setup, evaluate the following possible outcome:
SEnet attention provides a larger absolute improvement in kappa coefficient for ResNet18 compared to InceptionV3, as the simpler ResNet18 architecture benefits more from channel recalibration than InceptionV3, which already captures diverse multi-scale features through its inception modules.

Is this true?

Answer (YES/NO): YES